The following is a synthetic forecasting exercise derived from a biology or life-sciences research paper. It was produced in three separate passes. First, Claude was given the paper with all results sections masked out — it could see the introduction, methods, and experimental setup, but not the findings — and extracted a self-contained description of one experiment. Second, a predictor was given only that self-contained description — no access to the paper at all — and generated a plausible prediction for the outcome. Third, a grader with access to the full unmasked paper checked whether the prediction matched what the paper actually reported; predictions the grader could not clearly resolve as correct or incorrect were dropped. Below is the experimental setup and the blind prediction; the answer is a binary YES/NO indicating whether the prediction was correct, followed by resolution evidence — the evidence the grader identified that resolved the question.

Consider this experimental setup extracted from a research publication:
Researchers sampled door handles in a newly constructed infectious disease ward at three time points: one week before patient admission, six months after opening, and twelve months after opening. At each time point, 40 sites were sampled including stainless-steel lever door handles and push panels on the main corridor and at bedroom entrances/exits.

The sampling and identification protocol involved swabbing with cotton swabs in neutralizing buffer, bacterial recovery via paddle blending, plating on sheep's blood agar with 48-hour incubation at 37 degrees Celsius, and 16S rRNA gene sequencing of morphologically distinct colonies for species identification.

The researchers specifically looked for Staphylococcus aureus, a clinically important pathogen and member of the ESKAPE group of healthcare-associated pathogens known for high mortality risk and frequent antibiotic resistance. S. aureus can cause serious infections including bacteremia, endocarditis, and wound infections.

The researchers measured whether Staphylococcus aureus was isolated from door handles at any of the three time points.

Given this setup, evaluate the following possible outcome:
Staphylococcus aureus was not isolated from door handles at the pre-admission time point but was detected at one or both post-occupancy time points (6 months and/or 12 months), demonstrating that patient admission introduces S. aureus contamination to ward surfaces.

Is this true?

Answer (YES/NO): NO